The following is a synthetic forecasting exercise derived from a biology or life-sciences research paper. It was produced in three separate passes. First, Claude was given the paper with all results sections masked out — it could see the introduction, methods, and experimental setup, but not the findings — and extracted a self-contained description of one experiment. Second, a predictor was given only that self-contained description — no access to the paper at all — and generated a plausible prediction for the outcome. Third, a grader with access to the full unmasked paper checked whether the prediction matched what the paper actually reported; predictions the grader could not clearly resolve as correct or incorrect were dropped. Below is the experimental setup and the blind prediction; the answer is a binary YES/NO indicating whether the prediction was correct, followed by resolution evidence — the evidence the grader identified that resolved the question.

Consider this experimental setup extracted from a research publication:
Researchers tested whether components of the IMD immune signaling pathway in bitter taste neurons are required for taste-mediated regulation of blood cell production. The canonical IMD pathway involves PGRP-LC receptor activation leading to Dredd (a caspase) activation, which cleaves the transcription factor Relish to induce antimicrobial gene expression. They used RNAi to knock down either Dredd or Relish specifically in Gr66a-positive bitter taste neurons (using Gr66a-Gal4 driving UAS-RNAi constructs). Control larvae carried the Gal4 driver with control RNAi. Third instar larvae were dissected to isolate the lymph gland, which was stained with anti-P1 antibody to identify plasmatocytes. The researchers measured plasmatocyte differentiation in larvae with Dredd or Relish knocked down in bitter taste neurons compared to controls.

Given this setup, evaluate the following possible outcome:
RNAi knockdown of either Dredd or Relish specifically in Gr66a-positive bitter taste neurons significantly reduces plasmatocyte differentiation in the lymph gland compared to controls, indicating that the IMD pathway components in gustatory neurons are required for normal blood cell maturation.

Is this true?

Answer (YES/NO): NO